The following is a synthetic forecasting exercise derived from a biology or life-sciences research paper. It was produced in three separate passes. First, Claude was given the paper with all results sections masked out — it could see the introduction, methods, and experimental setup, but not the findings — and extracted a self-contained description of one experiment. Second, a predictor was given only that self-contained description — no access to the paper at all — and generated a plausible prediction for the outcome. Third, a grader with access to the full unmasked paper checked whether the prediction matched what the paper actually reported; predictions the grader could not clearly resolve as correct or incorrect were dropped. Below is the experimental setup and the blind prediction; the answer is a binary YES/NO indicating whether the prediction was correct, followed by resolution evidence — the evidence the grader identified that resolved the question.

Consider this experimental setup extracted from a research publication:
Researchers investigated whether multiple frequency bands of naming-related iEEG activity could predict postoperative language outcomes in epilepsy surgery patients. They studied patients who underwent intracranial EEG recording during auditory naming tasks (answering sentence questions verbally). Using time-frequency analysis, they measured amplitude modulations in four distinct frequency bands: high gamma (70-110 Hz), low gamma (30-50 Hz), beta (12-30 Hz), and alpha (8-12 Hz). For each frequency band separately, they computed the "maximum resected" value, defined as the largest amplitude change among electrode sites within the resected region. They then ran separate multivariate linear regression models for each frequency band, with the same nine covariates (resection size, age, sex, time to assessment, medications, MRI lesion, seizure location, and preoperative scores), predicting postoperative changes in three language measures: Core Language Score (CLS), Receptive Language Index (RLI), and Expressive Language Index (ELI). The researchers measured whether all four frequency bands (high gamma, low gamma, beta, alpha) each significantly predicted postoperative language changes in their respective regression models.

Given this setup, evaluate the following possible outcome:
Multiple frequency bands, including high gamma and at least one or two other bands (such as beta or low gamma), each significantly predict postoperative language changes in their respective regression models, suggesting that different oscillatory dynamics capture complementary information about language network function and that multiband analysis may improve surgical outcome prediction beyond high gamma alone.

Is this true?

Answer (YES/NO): YES